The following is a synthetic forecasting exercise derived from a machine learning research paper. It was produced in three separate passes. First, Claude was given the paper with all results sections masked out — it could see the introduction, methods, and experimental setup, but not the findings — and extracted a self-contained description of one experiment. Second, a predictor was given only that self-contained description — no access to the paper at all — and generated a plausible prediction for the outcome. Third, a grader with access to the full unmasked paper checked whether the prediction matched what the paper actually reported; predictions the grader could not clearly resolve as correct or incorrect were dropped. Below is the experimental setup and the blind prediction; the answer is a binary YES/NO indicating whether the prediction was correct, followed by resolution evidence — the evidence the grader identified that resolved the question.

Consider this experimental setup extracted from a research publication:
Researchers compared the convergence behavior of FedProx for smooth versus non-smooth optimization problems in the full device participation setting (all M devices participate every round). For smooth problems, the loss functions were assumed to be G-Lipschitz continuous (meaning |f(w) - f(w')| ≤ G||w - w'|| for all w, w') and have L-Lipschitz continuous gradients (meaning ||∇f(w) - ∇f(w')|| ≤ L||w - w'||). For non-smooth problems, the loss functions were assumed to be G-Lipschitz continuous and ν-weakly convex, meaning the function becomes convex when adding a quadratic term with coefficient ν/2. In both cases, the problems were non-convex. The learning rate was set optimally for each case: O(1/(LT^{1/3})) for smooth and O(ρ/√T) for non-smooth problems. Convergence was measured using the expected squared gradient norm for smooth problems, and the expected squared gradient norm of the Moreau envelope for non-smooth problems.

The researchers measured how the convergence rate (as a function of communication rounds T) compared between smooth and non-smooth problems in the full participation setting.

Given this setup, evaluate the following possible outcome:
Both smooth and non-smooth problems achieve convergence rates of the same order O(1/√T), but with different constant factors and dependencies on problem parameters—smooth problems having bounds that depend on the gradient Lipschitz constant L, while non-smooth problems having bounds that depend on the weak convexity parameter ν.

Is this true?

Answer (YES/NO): NO